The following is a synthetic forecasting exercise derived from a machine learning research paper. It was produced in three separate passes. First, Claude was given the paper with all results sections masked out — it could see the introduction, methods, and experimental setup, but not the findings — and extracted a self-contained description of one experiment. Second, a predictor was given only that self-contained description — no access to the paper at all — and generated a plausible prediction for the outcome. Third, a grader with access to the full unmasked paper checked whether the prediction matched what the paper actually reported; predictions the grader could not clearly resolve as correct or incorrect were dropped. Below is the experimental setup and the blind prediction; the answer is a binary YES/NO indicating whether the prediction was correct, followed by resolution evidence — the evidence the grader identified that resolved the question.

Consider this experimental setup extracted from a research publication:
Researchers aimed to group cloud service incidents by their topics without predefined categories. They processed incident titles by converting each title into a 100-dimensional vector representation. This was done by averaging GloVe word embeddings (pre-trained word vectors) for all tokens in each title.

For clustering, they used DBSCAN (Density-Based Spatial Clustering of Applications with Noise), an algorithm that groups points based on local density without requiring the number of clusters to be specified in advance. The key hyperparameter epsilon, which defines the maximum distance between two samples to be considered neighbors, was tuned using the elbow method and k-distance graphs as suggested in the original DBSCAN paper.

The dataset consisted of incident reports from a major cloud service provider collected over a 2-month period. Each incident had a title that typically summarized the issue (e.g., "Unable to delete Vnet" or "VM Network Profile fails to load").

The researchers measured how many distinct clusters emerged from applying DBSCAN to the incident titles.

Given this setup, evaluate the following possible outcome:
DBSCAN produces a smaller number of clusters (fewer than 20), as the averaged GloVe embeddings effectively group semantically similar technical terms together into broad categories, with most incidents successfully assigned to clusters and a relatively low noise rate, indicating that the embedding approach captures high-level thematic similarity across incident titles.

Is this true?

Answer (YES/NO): NO